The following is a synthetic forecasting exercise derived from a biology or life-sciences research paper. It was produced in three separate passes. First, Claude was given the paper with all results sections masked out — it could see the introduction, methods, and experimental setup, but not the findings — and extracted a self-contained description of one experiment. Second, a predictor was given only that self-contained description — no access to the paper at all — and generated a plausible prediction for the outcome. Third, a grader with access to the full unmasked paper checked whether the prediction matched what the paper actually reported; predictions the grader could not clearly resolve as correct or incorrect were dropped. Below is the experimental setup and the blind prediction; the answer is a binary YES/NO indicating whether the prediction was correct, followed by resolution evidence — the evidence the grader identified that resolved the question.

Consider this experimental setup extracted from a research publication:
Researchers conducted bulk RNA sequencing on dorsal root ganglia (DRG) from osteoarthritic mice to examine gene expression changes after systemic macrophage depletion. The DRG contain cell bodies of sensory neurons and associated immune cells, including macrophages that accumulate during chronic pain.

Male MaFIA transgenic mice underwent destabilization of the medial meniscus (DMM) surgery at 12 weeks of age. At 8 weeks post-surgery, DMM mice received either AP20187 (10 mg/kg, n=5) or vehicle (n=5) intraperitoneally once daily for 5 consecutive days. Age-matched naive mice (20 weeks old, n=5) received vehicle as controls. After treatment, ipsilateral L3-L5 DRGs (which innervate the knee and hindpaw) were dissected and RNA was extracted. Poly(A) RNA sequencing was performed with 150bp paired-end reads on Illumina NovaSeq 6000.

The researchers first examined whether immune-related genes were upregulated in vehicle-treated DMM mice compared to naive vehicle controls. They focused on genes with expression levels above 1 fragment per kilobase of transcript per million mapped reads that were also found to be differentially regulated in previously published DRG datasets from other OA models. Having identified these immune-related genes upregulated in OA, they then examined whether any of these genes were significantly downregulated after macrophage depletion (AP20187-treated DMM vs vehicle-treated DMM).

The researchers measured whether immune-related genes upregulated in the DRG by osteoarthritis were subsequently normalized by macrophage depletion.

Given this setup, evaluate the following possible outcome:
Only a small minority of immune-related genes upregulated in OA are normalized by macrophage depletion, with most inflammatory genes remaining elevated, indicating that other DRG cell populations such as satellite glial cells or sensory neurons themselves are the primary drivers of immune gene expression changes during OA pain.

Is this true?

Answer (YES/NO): NO